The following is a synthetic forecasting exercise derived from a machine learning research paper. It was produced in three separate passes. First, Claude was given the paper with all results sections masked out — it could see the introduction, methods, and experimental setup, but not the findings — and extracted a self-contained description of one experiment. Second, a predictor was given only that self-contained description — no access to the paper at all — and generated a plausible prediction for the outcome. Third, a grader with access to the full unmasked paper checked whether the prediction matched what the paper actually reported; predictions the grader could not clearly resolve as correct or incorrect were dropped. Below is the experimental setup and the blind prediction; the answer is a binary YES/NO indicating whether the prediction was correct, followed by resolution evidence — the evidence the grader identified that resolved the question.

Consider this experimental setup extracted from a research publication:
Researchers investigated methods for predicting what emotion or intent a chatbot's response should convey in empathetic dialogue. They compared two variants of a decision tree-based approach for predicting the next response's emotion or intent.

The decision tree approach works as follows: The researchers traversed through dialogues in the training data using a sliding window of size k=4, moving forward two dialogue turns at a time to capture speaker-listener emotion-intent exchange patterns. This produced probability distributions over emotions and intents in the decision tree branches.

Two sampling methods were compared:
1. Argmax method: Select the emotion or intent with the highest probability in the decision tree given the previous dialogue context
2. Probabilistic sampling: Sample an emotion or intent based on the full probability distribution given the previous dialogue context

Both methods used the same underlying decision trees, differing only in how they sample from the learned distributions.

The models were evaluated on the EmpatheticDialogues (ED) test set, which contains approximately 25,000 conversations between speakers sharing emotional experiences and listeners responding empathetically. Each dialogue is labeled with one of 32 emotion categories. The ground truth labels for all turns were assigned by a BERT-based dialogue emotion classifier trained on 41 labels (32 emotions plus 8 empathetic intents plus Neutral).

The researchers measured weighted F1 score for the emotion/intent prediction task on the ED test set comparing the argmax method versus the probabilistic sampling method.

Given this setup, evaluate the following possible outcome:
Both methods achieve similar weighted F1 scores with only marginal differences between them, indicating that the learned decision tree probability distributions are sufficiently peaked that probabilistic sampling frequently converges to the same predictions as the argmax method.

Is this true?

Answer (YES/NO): NO